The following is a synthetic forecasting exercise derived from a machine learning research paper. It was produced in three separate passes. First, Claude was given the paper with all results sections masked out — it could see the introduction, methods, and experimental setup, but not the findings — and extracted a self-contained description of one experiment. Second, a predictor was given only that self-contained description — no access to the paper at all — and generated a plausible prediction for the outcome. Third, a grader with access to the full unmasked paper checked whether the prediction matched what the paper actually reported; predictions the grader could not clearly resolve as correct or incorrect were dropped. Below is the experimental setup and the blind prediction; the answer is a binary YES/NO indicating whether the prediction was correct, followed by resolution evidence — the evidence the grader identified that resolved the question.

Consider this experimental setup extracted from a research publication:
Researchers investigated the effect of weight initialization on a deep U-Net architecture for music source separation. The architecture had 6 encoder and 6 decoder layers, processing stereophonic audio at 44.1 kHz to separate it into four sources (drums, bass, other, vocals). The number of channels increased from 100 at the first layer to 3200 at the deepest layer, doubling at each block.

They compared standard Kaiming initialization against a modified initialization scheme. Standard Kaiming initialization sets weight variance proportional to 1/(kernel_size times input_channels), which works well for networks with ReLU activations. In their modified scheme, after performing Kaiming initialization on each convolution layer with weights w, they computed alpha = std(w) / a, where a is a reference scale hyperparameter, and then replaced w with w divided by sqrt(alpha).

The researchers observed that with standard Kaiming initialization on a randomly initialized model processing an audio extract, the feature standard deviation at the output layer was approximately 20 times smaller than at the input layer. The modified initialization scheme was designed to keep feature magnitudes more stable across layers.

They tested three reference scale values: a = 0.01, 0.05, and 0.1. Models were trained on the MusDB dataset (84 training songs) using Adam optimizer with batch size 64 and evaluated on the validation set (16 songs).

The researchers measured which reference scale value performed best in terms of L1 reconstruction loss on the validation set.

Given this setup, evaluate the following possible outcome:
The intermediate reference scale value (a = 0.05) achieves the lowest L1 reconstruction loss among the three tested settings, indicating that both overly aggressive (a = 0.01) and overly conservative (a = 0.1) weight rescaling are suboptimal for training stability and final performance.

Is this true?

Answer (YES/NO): NO